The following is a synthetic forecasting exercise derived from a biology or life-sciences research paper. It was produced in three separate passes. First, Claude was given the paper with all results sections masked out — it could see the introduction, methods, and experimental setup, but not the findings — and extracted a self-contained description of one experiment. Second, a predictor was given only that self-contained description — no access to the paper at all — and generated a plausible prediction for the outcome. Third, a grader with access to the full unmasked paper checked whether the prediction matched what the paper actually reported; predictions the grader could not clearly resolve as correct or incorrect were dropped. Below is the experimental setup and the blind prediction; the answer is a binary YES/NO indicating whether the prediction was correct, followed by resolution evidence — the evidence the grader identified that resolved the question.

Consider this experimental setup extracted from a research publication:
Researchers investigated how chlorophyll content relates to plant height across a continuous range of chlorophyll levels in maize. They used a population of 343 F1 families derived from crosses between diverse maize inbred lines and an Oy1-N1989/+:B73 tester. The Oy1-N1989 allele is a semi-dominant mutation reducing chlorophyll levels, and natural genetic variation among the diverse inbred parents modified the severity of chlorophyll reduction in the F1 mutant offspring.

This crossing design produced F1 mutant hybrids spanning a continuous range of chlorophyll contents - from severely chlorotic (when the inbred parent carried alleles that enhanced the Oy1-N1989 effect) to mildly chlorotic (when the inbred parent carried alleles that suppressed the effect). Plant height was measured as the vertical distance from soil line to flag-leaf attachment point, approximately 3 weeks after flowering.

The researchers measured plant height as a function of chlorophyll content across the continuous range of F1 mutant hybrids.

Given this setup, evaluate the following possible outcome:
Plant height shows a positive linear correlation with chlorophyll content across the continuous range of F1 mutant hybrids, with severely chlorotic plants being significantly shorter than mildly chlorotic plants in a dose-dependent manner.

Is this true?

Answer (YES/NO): NO